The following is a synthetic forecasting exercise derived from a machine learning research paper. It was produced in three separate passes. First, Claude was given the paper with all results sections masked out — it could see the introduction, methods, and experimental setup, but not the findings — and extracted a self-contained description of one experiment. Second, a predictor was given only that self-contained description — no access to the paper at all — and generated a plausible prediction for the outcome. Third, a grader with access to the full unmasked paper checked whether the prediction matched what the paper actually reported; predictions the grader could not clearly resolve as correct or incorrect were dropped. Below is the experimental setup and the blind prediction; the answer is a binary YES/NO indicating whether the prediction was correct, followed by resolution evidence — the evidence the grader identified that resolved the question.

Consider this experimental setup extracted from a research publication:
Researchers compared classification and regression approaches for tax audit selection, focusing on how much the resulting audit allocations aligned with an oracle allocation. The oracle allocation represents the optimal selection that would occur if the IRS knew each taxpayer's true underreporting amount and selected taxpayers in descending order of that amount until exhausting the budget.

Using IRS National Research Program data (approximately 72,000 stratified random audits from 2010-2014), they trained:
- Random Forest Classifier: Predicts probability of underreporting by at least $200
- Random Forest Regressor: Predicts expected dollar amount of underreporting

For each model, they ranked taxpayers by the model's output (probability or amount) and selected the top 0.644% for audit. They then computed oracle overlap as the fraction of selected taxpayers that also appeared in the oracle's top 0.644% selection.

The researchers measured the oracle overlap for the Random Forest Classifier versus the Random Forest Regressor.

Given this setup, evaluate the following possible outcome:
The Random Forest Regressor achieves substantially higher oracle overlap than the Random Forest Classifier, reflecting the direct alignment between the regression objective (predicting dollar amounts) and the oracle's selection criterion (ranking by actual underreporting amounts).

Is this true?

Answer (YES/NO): YES